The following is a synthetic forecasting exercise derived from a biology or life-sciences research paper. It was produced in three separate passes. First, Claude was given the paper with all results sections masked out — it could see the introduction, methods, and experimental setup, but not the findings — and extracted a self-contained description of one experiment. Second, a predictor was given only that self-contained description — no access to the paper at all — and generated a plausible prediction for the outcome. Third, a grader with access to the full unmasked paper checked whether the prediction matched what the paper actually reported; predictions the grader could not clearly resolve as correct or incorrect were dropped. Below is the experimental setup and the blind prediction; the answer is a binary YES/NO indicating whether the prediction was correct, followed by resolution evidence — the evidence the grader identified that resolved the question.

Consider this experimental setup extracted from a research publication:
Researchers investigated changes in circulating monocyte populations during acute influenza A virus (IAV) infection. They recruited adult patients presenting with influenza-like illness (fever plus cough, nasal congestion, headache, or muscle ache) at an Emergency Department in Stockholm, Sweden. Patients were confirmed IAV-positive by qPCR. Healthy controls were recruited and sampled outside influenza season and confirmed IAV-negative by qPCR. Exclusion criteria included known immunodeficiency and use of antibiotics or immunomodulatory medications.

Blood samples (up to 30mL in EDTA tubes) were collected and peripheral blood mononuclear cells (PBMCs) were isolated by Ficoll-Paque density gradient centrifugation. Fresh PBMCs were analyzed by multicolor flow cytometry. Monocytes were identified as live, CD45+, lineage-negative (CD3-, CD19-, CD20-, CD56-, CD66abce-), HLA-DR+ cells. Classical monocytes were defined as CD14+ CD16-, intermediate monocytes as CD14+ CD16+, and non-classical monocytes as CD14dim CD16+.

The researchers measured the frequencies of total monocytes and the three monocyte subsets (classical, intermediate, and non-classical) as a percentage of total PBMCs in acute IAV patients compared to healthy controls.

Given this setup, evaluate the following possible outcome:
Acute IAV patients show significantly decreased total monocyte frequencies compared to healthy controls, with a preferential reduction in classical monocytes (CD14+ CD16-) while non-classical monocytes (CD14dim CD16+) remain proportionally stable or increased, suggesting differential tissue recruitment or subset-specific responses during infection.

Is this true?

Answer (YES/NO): NO